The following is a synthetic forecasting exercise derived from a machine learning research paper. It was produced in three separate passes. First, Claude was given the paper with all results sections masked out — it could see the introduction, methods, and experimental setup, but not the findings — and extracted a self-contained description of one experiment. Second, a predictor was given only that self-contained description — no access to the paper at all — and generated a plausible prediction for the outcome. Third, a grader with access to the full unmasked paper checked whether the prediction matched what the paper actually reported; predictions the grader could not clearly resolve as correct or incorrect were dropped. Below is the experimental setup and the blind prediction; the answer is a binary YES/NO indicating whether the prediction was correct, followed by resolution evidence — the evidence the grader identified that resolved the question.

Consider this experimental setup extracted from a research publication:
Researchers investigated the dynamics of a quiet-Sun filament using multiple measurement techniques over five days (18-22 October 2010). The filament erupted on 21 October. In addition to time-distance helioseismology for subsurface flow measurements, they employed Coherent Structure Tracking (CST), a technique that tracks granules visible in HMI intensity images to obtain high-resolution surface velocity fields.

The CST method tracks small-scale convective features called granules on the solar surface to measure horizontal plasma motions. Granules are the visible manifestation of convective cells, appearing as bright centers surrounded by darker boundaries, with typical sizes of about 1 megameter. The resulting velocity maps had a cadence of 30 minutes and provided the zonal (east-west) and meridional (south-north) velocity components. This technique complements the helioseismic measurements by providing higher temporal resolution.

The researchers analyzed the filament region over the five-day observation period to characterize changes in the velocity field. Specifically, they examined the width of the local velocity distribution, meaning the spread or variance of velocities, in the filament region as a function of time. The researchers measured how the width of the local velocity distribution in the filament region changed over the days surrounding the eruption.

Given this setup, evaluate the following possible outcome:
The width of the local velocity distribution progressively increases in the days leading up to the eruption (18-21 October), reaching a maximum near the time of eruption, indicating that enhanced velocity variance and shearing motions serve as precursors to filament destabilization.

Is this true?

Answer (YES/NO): NO